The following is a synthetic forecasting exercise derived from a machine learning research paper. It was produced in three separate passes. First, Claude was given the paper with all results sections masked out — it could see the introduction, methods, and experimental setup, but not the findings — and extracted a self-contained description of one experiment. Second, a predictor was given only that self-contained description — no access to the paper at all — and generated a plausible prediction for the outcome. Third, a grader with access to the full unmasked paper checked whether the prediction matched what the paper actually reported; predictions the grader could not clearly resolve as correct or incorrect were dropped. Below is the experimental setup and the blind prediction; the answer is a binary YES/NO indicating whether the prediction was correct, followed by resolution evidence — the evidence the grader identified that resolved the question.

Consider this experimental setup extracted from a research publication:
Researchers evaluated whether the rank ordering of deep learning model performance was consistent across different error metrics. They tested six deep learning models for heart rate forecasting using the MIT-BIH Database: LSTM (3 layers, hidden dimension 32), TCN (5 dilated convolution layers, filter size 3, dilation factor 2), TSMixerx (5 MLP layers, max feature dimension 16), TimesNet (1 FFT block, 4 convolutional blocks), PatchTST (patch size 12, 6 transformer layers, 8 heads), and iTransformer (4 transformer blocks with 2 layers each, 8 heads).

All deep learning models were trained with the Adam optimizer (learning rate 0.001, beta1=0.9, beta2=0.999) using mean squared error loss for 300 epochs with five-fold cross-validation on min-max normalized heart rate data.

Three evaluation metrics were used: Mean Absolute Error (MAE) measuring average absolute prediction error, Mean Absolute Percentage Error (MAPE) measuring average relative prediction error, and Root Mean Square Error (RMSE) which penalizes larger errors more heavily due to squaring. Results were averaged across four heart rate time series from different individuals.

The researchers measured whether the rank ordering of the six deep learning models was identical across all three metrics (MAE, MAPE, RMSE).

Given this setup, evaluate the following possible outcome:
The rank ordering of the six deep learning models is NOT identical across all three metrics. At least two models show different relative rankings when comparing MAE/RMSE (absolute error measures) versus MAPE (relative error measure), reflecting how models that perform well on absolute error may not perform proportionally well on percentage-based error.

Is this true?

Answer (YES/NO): NO